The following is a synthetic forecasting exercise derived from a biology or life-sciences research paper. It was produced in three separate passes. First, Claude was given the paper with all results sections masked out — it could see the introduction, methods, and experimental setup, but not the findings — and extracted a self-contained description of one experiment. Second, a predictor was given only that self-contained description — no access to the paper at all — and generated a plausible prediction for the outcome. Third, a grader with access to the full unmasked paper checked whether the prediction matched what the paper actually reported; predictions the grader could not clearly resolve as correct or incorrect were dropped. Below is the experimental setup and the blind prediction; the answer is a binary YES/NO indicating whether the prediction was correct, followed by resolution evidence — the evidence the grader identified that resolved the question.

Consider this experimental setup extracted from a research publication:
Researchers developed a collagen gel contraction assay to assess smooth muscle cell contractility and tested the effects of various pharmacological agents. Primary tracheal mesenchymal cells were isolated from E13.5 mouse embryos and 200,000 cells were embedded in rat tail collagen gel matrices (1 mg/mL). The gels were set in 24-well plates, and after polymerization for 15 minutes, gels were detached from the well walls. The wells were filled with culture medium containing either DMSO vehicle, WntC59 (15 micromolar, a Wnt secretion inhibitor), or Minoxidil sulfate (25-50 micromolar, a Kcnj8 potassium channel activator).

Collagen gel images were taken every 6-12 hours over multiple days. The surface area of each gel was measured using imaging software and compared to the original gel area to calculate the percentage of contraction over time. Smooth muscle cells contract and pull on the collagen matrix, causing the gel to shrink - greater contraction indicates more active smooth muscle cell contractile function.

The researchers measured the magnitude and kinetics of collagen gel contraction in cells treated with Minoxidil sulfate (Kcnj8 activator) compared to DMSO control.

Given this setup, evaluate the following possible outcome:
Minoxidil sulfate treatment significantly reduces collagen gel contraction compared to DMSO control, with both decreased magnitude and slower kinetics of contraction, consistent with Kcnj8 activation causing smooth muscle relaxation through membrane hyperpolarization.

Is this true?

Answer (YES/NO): NO